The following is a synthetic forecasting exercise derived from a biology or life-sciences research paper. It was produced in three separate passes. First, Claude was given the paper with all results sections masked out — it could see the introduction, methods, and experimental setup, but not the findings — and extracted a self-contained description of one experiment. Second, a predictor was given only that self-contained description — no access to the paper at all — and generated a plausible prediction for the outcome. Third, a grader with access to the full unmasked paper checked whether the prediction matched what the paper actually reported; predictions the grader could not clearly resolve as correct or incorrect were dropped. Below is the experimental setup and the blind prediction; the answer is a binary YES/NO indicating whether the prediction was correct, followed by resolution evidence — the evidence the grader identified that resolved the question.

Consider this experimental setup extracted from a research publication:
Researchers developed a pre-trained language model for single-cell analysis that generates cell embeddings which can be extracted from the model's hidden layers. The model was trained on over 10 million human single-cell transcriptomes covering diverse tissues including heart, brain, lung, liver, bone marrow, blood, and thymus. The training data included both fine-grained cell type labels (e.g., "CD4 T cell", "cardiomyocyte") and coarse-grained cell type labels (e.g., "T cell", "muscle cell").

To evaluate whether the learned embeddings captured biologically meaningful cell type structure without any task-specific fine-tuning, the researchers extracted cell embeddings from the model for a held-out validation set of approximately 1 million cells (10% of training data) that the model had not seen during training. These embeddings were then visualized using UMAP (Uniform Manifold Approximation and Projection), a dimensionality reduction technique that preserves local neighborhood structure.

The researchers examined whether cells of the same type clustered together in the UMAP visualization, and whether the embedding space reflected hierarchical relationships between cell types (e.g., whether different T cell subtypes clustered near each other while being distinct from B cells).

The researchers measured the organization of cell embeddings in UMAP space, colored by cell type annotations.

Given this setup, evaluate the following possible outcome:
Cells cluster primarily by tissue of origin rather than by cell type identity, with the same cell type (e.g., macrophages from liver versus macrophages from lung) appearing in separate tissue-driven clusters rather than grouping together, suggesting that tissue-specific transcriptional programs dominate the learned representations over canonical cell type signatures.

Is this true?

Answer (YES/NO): NO